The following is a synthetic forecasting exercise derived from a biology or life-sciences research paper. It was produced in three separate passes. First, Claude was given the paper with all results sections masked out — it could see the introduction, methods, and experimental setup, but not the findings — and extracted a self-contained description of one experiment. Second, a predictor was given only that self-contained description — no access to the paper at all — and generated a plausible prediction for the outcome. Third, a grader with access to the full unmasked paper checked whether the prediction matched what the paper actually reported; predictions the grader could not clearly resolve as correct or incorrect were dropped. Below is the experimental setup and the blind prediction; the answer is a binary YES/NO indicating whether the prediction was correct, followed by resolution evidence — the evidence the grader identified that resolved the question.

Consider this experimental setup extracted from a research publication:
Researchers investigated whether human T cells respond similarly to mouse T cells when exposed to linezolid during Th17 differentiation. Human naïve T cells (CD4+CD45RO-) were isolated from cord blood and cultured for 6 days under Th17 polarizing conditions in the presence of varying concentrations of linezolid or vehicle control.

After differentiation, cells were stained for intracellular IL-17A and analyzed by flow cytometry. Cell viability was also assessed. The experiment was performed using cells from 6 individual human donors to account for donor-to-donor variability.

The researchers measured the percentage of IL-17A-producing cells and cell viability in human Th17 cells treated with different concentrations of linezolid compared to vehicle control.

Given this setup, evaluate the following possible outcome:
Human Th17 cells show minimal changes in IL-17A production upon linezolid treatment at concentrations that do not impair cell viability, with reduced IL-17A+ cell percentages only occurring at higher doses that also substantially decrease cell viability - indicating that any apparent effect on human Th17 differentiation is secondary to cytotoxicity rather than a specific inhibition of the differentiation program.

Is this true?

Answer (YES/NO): NO